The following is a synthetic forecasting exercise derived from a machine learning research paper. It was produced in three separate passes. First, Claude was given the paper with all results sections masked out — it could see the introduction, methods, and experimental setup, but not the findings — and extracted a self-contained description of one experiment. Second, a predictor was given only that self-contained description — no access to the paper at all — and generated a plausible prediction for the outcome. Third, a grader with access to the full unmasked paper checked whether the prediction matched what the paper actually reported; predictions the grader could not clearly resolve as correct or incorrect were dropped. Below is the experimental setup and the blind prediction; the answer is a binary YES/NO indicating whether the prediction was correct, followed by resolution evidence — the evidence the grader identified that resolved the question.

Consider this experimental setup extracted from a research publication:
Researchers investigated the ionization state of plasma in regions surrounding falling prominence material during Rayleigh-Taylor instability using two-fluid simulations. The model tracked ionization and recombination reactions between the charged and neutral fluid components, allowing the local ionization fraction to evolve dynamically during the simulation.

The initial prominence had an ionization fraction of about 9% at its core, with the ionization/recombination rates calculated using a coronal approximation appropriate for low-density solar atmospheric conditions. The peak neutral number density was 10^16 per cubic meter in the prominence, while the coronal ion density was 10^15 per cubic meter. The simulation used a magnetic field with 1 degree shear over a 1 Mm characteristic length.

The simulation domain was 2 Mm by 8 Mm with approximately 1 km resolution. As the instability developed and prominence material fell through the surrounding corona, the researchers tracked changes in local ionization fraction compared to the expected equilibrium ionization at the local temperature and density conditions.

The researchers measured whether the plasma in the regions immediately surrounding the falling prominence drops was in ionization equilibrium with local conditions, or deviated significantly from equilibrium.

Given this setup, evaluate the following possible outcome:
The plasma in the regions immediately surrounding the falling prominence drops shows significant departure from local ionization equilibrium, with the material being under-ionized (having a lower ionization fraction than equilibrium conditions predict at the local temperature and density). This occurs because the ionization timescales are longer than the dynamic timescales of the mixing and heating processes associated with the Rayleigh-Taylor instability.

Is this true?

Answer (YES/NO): NO